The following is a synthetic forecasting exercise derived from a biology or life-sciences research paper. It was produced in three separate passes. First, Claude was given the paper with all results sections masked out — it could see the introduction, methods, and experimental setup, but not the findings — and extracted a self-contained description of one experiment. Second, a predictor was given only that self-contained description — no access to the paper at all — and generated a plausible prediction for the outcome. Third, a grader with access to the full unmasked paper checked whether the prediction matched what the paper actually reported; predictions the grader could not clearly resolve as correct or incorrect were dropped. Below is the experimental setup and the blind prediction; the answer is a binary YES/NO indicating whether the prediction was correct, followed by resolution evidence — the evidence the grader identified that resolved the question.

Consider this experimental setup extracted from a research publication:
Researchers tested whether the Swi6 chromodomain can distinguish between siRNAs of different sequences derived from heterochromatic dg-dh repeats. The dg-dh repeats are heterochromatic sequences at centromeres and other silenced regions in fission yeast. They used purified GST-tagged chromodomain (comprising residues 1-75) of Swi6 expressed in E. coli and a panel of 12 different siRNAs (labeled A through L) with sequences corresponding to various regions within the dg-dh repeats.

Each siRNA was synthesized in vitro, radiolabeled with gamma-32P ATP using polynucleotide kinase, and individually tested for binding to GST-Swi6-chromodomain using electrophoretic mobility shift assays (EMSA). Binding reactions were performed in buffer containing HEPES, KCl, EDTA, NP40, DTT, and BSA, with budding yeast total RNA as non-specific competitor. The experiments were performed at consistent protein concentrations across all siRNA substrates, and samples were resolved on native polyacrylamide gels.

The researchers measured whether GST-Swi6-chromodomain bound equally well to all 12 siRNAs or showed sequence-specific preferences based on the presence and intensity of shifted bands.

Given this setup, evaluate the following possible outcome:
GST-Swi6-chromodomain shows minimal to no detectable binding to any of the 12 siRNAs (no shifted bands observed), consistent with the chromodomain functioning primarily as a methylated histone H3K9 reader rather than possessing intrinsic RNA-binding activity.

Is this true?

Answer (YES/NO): NO